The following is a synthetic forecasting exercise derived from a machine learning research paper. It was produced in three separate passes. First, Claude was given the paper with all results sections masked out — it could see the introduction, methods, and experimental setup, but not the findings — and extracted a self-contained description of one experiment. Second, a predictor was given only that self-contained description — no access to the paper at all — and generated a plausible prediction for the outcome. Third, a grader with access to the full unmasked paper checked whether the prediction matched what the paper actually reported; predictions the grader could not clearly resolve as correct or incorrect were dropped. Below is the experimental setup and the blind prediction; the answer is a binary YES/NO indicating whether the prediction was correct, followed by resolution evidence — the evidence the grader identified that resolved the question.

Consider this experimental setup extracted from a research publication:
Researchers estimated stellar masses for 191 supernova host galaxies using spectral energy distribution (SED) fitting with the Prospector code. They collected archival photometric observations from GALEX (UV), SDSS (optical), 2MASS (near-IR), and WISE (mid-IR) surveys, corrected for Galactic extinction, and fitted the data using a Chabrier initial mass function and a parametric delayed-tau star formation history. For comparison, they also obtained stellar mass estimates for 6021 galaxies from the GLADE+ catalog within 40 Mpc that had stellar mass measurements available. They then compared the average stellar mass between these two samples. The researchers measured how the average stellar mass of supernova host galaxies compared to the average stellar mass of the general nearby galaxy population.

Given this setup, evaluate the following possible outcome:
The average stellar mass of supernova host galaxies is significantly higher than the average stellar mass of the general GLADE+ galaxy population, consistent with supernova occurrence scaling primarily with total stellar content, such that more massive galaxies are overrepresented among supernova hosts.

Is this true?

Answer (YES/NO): YES